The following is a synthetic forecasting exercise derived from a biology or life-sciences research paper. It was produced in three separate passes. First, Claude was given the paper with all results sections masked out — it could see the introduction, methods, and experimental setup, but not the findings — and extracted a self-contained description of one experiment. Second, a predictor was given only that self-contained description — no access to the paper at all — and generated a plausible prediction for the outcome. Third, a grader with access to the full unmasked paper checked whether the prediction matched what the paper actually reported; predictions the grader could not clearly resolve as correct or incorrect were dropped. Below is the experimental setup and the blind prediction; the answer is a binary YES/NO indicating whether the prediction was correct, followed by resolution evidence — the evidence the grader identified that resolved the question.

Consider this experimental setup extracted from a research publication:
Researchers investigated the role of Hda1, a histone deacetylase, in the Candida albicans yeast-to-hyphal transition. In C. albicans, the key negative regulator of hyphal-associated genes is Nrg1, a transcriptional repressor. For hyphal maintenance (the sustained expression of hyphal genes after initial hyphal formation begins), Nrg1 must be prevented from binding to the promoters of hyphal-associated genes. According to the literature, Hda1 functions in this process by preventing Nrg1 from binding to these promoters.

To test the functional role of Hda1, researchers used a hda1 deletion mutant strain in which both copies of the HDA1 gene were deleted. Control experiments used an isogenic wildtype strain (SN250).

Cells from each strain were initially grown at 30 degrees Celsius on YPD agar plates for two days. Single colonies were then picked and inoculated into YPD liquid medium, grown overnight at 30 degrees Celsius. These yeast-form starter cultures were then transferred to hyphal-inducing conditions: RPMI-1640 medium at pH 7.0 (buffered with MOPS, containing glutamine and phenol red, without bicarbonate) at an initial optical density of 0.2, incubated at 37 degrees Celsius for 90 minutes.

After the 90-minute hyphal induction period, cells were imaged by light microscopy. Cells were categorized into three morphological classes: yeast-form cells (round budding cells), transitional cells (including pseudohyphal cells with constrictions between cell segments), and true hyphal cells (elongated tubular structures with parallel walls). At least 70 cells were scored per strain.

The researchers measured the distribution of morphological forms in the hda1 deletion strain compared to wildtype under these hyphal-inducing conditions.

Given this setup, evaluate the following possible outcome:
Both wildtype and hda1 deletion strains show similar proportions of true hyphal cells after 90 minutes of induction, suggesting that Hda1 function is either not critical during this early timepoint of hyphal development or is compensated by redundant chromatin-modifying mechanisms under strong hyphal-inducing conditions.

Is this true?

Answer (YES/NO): NO